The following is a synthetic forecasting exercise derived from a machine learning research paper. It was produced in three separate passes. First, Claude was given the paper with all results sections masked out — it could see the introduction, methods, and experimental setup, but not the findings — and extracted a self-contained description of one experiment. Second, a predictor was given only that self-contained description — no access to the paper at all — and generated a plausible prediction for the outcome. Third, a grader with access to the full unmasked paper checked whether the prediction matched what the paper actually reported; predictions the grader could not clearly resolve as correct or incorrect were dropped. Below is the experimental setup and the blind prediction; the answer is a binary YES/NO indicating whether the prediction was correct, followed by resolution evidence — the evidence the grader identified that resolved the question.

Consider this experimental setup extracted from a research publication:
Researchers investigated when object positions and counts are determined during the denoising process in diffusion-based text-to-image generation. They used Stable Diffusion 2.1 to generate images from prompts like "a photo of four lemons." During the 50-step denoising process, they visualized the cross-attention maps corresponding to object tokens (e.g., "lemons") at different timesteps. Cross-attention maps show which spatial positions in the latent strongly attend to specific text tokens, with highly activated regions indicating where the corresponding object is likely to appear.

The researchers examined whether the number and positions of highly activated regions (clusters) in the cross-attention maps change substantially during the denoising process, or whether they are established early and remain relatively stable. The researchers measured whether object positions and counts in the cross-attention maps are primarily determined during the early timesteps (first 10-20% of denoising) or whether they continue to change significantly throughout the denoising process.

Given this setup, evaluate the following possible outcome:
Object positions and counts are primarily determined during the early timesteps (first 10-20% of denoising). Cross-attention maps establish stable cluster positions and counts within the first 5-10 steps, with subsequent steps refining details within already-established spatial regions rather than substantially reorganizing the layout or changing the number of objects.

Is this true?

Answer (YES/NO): YES